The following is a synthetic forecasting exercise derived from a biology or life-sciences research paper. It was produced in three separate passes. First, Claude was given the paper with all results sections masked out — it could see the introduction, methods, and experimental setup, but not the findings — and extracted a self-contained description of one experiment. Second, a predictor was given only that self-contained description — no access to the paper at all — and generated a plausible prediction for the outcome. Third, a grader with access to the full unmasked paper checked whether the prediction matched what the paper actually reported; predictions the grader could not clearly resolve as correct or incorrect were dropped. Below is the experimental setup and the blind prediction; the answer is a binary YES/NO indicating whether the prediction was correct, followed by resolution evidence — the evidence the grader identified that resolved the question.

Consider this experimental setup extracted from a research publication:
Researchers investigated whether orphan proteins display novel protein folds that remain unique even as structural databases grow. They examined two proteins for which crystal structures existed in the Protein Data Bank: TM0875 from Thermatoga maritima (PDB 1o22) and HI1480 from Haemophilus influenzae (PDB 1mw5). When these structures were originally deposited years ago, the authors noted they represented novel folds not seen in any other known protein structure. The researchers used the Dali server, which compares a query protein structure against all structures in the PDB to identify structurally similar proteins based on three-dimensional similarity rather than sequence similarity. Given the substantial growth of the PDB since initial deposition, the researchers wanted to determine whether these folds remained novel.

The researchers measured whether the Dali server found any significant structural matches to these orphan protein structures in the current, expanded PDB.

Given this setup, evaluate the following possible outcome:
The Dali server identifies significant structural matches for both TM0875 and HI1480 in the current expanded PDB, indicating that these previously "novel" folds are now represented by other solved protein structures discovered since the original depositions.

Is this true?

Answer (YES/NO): NO